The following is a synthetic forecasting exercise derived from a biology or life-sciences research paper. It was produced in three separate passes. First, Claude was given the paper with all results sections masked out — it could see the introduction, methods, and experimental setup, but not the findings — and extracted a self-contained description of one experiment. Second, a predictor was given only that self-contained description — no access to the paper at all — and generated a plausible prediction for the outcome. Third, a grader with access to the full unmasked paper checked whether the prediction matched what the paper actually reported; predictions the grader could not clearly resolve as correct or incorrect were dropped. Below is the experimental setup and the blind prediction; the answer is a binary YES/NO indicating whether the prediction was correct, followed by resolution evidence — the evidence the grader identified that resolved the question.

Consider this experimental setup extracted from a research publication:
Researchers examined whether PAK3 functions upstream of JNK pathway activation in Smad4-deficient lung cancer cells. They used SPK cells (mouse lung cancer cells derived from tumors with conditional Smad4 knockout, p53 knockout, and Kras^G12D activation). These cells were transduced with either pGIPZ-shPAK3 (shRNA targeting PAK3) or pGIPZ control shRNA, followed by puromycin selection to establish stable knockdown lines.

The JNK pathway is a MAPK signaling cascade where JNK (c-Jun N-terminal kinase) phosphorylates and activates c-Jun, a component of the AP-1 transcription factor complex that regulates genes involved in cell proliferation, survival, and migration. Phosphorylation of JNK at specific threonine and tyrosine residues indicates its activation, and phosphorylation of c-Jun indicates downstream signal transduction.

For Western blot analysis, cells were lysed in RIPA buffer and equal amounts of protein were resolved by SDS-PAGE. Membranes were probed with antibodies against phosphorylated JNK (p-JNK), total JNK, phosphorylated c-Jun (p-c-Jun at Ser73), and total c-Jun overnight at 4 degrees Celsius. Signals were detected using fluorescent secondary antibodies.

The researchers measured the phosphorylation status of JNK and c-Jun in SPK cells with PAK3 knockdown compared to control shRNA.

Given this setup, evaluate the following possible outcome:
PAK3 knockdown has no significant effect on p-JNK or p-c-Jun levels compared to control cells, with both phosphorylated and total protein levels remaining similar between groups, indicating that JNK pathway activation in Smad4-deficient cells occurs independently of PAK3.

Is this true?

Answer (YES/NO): NO